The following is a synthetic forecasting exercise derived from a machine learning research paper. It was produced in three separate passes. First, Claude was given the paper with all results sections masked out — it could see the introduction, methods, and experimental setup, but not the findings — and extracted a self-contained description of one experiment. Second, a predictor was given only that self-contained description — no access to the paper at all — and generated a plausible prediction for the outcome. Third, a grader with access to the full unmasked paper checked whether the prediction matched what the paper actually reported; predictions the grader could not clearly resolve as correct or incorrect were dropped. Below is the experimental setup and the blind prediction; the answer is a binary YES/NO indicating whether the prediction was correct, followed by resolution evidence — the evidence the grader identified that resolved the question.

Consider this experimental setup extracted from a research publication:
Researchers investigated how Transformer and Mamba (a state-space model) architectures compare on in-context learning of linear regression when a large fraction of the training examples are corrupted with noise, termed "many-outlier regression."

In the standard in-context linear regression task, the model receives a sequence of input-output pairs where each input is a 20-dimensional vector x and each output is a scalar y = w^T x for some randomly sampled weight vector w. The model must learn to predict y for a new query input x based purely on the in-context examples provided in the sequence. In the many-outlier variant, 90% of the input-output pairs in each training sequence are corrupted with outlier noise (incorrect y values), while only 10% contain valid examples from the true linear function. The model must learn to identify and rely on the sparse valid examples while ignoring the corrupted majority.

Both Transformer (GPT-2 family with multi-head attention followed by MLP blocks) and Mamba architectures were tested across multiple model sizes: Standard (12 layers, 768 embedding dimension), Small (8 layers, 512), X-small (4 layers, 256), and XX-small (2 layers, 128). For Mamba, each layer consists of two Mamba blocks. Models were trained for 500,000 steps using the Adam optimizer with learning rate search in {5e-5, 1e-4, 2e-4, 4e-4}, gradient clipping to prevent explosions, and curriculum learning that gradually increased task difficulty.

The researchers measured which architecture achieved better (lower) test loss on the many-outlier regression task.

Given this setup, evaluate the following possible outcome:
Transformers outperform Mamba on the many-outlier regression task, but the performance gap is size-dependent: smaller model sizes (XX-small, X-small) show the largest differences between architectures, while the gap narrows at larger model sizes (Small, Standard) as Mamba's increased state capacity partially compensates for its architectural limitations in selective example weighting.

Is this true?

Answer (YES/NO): NO